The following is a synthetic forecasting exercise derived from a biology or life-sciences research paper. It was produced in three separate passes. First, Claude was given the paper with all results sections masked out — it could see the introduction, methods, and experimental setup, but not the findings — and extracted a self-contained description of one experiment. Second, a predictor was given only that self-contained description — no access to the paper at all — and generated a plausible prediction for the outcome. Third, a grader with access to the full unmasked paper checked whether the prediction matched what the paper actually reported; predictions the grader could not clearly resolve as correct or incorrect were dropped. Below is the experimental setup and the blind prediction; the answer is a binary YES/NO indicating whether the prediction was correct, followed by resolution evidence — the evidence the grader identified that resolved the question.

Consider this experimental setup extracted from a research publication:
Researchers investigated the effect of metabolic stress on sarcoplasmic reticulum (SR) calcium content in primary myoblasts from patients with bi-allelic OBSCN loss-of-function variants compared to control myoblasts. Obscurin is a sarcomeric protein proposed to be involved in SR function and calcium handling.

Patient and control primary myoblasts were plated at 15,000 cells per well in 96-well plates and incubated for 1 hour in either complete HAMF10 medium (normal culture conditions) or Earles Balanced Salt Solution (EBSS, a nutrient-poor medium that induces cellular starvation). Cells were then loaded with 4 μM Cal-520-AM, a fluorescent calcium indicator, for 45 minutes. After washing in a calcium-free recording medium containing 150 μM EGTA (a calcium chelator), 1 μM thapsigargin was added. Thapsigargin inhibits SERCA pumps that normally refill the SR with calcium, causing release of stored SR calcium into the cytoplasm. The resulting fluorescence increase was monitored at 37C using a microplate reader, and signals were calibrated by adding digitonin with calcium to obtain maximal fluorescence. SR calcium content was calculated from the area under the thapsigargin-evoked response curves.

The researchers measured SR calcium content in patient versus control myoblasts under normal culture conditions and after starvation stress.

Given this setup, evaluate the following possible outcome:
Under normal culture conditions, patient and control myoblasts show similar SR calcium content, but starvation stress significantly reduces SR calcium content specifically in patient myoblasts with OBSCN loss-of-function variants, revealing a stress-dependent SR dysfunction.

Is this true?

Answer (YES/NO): NO